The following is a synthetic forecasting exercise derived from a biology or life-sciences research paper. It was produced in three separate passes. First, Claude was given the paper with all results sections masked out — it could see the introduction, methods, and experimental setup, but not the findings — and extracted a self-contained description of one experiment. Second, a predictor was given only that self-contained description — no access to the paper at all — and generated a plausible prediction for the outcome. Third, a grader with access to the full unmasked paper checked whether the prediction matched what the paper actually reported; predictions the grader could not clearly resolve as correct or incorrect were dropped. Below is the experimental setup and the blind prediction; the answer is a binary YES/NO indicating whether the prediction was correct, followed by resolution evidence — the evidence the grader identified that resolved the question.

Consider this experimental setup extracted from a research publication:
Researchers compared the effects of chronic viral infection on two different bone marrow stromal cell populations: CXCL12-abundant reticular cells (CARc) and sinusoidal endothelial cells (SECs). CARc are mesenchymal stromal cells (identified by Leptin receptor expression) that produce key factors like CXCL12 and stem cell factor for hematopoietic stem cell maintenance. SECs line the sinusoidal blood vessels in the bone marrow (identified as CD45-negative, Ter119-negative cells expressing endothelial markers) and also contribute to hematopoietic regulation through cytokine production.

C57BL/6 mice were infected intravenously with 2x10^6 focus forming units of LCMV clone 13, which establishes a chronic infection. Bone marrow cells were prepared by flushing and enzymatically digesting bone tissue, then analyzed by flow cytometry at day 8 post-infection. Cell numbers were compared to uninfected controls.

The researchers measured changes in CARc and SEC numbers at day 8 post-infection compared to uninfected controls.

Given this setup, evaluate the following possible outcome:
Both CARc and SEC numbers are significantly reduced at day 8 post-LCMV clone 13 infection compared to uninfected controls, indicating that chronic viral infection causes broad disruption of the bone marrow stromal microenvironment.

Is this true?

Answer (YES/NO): NO